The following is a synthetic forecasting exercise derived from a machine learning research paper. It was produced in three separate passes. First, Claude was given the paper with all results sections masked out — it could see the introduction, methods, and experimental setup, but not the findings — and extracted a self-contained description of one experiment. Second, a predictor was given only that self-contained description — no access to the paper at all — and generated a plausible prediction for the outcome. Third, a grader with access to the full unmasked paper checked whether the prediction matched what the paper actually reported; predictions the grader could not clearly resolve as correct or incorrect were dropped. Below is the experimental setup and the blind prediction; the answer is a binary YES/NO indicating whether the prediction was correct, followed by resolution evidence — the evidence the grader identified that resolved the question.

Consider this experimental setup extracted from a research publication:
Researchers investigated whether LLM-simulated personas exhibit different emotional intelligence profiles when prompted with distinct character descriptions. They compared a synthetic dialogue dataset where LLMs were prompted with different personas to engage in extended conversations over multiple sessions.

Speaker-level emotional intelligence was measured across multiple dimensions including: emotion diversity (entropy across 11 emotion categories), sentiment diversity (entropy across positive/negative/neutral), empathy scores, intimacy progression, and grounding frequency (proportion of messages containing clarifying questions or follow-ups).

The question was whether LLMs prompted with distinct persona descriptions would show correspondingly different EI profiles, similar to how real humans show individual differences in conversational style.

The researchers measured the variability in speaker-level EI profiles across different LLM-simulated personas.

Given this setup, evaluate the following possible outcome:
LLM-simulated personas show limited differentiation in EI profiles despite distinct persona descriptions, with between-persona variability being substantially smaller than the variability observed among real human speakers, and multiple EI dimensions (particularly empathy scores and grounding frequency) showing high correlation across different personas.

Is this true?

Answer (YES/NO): YES